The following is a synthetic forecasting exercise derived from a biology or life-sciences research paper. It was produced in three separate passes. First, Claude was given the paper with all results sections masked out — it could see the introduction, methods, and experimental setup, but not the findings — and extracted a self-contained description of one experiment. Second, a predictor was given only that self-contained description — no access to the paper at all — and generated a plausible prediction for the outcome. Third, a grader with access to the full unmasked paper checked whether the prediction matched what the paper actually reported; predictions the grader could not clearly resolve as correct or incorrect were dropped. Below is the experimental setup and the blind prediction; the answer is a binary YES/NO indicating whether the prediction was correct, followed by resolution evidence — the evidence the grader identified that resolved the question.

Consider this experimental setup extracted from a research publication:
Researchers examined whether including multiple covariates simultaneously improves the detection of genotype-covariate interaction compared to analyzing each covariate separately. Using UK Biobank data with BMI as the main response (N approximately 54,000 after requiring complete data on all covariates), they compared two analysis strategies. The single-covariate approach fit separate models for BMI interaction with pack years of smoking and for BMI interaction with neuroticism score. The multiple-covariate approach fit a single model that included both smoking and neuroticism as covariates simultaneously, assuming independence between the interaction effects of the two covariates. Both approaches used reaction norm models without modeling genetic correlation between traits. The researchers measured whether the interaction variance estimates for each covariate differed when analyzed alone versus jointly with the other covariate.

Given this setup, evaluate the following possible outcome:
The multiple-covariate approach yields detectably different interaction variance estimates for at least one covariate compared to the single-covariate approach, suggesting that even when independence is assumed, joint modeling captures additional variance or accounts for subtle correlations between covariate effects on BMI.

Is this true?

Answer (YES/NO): NO